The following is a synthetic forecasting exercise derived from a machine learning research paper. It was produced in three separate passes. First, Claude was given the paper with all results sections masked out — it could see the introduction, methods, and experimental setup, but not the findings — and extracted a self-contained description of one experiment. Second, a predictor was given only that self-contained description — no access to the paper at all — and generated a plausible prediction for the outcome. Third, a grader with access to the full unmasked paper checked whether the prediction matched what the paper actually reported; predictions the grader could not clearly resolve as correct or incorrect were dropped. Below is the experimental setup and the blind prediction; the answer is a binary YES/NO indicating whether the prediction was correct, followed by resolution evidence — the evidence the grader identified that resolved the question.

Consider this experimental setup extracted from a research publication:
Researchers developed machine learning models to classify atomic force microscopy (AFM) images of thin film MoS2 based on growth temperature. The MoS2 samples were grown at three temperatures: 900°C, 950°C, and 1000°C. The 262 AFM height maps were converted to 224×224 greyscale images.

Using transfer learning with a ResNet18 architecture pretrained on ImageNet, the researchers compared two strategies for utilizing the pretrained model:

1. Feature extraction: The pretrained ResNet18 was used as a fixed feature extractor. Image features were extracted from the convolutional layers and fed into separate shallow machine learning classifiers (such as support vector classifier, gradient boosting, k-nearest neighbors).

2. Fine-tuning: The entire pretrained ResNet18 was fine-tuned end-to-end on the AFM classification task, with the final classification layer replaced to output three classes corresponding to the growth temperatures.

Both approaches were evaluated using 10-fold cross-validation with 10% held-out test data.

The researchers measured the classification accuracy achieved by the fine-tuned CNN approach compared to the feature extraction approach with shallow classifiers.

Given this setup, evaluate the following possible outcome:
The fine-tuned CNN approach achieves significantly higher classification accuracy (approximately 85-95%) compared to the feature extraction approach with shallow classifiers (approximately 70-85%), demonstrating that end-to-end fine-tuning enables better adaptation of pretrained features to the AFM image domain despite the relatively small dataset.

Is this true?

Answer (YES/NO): NO